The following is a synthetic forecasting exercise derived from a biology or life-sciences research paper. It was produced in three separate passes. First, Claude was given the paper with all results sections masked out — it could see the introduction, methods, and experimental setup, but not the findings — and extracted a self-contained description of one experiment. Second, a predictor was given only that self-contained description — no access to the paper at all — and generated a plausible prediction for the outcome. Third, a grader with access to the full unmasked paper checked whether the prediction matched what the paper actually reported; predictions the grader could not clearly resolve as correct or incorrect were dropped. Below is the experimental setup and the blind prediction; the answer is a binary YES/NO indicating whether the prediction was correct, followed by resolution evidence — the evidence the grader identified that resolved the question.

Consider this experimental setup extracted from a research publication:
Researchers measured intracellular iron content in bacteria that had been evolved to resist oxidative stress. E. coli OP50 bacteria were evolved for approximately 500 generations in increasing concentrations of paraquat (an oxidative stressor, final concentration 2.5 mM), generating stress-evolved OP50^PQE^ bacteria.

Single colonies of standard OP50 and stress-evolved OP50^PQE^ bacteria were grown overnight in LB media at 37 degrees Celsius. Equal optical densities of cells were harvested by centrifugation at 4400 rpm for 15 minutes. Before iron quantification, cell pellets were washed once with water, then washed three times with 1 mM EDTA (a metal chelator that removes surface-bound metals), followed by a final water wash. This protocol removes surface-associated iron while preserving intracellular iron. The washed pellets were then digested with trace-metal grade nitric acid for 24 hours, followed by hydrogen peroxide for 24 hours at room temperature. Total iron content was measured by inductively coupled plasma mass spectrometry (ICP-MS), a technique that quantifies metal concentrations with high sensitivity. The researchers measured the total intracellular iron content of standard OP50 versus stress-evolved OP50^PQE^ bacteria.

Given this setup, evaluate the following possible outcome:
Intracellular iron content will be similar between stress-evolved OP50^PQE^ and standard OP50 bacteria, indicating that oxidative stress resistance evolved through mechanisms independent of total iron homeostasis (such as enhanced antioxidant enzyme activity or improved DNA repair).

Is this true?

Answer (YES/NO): NO